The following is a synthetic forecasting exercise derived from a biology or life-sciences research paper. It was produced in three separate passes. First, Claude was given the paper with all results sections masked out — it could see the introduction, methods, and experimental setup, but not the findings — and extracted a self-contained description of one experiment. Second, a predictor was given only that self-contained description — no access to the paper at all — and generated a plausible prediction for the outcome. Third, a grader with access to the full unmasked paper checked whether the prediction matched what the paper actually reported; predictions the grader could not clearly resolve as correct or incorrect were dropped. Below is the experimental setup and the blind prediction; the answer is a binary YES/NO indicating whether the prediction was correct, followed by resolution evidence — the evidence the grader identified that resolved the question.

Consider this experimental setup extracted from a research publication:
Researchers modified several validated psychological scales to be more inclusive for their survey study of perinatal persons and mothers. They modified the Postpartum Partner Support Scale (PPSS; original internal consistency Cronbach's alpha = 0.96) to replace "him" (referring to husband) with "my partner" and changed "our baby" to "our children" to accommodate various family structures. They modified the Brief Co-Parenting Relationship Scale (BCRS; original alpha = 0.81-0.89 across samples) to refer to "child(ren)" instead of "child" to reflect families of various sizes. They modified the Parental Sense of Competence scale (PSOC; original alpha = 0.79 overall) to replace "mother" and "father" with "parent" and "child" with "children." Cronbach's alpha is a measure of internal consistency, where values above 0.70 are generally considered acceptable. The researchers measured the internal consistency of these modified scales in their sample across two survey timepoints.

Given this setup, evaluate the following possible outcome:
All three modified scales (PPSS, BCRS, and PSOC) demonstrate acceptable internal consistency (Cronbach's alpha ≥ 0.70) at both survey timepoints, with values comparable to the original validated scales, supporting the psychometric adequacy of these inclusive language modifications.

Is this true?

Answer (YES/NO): YES